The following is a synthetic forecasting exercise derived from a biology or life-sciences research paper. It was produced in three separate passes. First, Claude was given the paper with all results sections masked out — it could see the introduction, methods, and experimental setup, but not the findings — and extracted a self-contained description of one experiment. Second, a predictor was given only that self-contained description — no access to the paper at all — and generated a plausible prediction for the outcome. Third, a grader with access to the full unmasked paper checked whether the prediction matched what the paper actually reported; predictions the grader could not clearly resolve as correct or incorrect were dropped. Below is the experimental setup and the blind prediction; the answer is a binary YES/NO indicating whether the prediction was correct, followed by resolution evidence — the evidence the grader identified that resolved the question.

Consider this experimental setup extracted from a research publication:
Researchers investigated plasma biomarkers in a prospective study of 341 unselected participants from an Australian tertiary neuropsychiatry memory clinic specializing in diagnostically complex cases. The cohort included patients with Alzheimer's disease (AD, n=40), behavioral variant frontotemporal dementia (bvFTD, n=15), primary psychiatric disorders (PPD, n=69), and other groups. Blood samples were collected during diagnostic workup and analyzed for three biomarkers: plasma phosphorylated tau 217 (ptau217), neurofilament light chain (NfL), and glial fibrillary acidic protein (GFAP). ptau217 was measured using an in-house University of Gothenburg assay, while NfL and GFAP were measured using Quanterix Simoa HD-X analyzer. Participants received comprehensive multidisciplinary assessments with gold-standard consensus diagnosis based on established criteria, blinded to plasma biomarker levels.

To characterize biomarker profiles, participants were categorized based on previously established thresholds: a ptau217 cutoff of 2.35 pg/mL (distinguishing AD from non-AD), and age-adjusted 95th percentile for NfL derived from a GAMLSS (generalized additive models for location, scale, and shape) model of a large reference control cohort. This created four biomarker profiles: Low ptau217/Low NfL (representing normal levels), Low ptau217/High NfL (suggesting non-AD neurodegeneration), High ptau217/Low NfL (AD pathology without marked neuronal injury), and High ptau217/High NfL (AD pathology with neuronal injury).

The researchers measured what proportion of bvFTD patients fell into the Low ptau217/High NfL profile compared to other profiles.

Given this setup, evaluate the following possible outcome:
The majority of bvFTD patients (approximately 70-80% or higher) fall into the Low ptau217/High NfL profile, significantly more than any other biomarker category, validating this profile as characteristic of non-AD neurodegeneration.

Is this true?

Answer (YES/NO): NO